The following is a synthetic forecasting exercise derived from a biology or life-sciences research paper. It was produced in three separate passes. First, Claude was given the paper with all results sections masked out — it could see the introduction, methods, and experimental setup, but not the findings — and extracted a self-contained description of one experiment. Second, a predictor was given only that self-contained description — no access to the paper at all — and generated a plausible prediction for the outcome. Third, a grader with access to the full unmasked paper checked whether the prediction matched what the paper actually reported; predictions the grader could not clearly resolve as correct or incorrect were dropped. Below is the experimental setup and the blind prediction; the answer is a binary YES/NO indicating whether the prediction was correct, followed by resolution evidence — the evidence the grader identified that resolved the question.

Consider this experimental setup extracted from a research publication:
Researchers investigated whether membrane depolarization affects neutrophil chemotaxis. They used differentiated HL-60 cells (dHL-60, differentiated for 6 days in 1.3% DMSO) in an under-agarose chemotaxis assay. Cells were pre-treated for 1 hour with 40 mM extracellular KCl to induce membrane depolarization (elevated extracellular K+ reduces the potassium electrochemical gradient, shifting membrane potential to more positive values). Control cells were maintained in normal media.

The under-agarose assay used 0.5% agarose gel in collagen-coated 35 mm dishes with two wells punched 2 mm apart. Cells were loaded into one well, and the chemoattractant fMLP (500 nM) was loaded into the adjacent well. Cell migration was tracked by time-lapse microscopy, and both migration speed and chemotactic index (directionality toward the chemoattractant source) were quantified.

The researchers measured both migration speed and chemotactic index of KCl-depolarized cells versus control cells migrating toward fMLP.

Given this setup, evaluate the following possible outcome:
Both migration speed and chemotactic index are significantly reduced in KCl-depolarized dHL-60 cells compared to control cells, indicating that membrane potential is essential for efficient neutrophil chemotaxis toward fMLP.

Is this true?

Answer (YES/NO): NO